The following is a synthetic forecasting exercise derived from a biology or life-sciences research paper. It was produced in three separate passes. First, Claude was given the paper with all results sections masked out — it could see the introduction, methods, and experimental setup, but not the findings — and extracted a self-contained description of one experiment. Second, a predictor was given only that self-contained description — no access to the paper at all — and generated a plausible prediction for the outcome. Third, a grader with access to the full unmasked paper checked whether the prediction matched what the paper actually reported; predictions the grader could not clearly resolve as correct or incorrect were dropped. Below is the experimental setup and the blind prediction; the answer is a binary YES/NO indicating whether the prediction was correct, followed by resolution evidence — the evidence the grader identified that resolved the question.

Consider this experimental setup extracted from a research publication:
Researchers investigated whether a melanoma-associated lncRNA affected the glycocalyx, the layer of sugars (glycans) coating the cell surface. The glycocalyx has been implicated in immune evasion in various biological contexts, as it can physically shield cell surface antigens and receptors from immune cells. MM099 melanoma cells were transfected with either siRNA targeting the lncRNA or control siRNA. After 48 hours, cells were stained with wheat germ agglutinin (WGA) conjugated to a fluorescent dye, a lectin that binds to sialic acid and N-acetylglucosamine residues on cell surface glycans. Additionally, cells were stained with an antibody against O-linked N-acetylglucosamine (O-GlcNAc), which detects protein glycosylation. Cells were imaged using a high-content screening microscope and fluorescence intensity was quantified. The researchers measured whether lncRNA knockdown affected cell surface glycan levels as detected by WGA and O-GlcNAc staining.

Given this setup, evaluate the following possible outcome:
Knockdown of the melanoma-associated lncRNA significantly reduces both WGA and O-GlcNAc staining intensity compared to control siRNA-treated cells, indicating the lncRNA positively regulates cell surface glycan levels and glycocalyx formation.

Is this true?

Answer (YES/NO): YES